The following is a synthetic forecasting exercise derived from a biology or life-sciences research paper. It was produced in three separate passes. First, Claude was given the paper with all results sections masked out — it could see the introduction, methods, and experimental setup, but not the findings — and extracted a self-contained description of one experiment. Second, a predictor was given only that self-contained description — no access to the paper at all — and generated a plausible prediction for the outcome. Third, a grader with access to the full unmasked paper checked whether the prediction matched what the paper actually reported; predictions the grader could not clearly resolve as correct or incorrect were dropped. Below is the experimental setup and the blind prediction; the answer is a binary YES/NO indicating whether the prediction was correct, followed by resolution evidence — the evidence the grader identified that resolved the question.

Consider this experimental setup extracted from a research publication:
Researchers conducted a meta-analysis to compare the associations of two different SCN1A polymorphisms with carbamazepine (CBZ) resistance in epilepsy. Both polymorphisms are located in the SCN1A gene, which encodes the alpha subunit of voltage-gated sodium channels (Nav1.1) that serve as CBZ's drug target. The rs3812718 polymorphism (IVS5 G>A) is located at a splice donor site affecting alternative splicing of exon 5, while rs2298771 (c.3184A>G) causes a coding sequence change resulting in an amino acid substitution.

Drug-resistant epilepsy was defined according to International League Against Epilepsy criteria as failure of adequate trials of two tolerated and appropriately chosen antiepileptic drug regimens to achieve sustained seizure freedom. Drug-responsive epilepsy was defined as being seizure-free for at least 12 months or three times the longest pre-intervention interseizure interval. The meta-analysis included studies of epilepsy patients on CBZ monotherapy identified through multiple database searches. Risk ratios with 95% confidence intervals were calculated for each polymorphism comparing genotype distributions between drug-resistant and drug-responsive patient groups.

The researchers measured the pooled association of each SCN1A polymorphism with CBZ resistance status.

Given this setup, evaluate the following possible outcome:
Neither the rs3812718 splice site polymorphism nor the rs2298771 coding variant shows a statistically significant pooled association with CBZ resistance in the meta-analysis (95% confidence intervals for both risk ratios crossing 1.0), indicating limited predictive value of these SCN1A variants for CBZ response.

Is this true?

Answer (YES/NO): NO